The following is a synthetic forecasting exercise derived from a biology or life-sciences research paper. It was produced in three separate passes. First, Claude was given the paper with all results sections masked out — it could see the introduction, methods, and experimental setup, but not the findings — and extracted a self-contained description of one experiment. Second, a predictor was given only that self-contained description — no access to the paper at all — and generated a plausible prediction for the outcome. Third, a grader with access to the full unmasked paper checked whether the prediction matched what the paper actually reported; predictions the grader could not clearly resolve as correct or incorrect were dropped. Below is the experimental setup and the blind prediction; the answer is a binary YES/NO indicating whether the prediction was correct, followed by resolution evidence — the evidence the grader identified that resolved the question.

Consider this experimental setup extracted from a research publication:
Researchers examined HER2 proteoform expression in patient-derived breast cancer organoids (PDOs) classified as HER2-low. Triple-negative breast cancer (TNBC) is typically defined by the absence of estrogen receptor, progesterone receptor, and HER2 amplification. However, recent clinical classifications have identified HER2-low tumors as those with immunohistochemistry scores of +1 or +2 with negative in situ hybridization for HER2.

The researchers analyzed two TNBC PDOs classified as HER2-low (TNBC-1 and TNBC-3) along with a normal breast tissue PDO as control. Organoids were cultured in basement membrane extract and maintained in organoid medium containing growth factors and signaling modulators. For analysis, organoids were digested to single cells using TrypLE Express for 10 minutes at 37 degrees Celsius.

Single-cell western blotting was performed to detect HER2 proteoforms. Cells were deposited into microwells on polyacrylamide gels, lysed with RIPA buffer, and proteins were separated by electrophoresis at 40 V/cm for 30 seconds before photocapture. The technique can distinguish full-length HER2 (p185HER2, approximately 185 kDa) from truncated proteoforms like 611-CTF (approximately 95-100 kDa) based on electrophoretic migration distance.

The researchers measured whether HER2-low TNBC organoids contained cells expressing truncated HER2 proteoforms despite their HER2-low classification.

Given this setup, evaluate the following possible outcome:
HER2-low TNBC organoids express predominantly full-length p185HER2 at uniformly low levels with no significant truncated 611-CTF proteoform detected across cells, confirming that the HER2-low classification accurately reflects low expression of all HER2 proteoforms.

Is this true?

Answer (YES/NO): NO